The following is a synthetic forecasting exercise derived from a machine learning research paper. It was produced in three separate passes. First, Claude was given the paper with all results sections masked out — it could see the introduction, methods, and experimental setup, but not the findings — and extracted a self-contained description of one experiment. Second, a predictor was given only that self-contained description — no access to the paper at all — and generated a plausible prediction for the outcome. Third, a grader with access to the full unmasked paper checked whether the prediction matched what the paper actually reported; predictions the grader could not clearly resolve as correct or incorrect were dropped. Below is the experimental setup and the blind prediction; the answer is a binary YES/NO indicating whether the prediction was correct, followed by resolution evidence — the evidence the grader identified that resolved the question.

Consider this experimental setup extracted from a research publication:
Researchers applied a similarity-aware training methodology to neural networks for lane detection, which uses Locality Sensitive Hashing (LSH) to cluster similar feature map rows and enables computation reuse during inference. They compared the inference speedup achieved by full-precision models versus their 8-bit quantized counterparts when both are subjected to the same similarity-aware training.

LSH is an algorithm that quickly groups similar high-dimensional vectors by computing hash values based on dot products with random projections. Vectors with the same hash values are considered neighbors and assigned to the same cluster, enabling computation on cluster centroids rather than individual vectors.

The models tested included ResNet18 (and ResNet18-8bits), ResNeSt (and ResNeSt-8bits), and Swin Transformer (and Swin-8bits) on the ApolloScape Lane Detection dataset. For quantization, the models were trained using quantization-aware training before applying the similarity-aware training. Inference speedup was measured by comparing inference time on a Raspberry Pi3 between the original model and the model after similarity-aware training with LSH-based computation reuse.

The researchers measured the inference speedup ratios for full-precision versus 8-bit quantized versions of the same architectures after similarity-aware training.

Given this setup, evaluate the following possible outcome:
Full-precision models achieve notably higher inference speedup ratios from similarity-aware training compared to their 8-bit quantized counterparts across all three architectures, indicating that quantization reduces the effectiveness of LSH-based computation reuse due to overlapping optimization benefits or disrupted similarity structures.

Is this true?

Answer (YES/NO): YES